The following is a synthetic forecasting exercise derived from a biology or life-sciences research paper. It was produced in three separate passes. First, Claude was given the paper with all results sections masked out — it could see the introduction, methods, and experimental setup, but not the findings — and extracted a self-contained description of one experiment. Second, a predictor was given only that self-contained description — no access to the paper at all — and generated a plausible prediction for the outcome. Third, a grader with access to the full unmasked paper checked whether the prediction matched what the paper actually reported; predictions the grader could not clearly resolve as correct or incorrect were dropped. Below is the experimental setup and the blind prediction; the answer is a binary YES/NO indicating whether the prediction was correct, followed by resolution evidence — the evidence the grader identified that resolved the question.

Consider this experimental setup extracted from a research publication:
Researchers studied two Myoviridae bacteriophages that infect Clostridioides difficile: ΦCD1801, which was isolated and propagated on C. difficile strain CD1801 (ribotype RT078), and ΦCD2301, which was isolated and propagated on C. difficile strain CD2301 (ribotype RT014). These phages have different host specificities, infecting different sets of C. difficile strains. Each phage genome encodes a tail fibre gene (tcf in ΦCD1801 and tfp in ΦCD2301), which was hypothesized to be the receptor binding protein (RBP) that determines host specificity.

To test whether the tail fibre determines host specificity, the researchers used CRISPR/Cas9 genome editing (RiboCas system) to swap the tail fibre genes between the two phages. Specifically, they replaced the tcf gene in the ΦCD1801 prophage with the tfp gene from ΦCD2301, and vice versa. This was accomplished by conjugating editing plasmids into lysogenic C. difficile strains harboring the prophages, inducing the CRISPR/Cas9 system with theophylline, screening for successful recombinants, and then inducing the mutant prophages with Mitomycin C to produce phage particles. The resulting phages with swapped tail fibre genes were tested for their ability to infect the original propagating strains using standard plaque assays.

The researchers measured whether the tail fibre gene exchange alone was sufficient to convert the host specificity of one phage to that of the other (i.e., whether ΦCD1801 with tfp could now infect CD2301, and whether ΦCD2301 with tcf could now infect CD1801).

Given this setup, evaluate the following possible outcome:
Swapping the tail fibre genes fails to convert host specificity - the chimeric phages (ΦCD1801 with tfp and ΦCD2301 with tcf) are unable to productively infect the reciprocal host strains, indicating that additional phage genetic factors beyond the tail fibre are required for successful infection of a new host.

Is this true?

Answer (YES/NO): YES